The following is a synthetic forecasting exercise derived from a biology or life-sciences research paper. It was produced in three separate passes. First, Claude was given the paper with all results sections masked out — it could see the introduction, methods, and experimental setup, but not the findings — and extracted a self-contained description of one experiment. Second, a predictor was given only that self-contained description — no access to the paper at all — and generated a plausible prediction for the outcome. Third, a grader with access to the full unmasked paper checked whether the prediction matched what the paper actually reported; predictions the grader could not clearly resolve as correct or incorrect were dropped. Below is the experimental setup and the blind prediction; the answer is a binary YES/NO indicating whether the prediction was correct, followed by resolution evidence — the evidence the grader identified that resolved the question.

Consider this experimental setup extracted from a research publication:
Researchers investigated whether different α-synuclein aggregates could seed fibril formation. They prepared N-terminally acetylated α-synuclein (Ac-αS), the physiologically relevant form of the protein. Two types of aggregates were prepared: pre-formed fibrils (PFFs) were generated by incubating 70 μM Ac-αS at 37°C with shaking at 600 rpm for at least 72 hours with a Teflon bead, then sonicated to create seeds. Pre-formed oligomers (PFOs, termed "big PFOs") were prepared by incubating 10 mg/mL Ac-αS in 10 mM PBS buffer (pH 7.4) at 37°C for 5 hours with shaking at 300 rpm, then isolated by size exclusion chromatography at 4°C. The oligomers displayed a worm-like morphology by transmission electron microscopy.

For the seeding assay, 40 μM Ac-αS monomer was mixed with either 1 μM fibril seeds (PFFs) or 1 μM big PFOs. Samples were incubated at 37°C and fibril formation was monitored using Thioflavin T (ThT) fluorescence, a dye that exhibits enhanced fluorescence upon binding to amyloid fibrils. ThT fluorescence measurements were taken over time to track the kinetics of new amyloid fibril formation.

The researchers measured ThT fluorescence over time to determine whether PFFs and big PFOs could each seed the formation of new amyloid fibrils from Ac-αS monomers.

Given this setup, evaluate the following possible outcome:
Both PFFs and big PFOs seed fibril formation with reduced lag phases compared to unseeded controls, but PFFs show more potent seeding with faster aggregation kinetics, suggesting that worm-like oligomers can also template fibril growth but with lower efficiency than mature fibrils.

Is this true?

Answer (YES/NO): NO